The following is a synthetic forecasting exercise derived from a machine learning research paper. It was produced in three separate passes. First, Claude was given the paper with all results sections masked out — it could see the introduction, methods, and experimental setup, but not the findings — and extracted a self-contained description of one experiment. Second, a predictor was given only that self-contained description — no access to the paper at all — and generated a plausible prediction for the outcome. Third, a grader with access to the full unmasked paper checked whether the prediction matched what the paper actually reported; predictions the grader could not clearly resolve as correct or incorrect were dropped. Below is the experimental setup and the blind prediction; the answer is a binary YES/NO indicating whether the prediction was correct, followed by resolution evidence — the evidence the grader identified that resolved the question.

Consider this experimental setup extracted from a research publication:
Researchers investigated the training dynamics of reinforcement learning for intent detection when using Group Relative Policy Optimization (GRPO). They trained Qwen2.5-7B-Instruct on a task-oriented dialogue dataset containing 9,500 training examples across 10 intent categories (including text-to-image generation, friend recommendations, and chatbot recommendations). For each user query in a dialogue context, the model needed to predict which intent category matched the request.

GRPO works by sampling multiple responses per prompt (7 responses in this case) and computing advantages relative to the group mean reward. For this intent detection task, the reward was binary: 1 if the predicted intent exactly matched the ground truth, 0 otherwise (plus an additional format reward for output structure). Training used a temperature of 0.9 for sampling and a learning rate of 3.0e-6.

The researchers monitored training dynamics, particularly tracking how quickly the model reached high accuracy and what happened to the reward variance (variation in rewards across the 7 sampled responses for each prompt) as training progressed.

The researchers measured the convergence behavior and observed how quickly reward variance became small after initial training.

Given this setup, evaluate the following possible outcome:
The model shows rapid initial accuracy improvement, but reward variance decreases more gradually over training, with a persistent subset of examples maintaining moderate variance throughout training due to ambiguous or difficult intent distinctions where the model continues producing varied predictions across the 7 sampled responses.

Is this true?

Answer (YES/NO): NO